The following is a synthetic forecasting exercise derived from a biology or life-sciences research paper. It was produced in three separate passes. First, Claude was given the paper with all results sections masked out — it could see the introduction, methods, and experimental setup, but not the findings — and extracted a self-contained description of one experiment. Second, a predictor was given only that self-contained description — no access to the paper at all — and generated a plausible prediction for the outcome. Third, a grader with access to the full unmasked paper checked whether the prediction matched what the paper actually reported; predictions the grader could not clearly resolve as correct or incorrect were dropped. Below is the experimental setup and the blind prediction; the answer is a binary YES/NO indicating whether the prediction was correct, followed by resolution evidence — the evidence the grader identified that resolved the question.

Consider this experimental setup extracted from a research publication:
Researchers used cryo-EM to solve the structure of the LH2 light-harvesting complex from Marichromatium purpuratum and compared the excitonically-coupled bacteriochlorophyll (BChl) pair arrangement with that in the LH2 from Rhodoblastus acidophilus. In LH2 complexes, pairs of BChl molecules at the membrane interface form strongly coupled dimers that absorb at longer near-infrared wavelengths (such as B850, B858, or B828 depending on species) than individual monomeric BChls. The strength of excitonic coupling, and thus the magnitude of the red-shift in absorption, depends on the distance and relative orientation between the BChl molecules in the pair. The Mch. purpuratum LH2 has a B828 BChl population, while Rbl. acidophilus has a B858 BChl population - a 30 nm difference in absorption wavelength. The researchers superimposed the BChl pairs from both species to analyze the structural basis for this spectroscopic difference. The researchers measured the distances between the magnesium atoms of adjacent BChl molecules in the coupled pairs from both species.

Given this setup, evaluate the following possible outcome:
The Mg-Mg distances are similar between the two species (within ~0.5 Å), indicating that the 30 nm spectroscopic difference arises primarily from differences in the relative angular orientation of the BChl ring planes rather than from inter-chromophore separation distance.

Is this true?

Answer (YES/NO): NO